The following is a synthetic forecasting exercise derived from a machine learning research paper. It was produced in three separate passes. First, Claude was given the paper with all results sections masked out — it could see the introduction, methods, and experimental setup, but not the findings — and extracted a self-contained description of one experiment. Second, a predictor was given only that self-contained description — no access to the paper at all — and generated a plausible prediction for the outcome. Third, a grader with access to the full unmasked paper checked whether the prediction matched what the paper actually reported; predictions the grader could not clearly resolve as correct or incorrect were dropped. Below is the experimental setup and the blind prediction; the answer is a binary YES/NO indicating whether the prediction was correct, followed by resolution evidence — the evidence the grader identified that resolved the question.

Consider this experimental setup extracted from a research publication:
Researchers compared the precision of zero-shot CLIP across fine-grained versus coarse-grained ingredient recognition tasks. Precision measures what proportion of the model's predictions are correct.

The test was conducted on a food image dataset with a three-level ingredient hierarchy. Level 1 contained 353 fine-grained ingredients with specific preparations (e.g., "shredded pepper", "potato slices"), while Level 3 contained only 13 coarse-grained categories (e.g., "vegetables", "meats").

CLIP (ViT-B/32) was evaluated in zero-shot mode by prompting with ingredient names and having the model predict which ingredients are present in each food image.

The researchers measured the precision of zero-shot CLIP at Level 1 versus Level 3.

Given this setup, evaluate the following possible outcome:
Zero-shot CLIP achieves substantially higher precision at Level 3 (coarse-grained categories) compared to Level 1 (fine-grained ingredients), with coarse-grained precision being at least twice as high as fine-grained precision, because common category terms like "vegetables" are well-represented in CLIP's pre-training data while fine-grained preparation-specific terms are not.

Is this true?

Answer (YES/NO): YES